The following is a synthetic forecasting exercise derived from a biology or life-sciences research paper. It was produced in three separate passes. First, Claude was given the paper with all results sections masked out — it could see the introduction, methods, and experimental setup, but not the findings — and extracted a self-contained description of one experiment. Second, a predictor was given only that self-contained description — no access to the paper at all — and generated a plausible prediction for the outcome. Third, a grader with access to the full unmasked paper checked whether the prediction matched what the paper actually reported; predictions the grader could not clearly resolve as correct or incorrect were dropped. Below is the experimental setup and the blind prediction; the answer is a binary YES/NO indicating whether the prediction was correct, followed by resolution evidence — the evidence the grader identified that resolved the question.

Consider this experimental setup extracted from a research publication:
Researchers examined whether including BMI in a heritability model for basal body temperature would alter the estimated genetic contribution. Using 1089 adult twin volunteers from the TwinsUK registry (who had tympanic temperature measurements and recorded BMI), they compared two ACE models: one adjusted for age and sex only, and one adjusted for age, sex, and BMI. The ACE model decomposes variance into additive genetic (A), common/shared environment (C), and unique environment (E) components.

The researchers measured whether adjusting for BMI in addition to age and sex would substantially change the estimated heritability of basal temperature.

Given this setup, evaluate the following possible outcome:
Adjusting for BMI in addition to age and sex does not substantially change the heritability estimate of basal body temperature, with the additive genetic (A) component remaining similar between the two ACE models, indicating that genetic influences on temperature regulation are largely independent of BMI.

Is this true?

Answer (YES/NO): YES